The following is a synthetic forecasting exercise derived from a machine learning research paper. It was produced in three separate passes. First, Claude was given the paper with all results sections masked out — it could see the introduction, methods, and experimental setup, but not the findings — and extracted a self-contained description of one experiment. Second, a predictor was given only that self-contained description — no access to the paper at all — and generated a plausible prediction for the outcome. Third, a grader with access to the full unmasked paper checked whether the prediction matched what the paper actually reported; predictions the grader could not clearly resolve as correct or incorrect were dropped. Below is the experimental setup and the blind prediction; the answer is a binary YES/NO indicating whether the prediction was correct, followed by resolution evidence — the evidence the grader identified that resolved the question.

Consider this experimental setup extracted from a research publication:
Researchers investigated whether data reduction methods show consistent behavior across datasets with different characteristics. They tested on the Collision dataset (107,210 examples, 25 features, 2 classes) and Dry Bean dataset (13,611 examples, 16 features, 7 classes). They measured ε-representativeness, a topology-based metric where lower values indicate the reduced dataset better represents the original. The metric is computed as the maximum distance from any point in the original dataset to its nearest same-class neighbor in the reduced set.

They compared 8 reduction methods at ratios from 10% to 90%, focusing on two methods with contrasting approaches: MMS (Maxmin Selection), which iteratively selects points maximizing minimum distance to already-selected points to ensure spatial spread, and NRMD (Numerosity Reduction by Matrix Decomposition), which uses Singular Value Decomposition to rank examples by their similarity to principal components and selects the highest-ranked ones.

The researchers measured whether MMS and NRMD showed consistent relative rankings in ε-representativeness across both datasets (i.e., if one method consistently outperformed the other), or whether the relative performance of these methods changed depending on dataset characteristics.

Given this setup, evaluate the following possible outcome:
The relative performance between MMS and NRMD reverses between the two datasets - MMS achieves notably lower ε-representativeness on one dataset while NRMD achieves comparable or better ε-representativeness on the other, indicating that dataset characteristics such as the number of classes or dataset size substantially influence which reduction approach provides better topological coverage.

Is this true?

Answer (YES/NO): NO